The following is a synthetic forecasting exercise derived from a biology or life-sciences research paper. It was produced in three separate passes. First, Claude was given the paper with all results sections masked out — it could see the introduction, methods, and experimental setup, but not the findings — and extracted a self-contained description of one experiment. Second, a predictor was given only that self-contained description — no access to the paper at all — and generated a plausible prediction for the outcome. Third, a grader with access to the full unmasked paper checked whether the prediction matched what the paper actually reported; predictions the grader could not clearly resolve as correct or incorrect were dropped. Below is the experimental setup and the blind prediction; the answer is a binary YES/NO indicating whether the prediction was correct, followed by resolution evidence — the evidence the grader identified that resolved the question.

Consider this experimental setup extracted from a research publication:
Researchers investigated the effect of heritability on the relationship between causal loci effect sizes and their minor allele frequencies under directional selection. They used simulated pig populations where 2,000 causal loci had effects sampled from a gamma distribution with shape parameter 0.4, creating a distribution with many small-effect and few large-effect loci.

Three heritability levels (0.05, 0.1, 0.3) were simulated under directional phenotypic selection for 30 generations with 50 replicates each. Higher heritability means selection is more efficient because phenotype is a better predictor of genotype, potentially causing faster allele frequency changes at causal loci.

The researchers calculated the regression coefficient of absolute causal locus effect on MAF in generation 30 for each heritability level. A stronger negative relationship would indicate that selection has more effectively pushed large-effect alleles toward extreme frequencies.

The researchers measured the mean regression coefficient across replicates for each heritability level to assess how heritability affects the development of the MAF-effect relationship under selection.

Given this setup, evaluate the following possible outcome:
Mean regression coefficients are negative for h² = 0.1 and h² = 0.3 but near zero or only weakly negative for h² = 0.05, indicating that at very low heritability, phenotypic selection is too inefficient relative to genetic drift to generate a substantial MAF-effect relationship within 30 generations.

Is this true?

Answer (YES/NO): NO